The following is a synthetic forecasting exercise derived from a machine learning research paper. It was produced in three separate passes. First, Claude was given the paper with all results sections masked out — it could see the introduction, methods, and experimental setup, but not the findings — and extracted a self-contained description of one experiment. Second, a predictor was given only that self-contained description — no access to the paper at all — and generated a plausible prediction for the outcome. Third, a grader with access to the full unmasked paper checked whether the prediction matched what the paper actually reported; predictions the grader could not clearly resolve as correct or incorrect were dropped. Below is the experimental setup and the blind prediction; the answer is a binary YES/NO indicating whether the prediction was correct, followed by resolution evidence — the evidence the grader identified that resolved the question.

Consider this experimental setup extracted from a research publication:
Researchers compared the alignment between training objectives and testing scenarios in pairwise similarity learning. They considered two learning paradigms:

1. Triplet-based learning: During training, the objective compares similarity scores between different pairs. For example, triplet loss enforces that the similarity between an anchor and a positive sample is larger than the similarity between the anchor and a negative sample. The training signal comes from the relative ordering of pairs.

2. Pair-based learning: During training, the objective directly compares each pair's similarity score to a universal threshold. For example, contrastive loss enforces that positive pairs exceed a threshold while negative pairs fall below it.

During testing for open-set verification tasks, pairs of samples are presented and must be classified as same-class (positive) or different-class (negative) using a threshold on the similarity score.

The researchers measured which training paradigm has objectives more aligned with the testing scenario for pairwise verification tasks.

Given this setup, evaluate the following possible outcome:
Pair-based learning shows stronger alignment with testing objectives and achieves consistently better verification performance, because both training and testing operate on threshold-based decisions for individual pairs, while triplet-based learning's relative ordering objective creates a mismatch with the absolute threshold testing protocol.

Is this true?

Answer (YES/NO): NO